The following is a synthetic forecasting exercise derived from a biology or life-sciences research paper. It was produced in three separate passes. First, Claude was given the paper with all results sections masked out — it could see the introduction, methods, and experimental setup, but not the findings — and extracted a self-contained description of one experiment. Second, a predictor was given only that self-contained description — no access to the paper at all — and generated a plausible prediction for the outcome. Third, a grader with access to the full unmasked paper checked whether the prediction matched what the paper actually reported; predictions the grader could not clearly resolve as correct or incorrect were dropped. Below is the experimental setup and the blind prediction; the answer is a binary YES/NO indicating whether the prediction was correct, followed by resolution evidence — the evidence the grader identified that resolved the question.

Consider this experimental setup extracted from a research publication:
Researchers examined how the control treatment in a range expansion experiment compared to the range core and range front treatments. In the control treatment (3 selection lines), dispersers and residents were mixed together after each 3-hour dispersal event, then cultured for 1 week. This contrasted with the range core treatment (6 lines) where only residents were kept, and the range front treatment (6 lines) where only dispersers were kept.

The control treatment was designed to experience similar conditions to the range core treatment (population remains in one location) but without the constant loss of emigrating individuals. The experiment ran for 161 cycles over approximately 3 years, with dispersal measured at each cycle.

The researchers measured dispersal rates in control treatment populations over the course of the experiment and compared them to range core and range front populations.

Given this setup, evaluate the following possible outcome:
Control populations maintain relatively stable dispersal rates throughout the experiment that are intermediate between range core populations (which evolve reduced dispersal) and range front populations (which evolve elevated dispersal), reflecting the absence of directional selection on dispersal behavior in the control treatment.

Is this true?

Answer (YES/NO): NO